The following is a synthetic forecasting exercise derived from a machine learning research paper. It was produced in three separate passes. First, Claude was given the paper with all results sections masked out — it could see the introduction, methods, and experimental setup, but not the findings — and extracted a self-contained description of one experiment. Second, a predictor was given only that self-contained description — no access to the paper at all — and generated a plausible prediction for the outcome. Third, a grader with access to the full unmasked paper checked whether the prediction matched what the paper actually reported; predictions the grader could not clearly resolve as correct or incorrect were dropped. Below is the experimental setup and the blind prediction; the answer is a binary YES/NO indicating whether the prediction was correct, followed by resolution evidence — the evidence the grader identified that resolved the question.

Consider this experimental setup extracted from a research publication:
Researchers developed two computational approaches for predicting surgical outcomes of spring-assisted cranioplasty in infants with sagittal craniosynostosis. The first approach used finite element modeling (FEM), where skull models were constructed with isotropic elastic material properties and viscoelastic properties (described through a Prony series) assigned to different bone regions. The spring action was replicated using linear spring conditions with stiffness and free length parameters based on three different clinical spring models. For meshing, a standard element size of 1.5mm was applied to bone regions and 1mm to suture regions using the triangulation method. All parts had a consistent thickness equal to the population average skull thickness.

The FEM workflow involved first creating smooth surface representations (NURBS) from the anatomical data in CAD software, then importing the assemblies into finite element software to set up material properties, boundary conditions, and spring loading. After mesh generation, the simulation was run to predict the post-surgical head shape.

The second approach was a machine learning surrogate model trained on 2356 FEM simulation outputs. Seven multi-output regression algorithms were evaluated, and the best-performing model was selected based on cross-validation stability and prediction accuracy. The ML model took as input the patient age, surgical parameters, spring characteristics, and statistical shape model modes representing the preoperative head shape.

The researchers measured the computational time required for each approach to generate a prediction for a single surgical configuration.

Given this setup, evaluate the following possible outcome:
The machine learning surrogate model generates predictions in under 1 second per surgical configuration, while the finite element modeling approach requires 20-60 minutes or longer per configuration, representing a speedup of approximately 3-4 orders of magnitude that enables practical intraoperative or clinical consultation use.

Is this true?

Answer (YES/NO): NO